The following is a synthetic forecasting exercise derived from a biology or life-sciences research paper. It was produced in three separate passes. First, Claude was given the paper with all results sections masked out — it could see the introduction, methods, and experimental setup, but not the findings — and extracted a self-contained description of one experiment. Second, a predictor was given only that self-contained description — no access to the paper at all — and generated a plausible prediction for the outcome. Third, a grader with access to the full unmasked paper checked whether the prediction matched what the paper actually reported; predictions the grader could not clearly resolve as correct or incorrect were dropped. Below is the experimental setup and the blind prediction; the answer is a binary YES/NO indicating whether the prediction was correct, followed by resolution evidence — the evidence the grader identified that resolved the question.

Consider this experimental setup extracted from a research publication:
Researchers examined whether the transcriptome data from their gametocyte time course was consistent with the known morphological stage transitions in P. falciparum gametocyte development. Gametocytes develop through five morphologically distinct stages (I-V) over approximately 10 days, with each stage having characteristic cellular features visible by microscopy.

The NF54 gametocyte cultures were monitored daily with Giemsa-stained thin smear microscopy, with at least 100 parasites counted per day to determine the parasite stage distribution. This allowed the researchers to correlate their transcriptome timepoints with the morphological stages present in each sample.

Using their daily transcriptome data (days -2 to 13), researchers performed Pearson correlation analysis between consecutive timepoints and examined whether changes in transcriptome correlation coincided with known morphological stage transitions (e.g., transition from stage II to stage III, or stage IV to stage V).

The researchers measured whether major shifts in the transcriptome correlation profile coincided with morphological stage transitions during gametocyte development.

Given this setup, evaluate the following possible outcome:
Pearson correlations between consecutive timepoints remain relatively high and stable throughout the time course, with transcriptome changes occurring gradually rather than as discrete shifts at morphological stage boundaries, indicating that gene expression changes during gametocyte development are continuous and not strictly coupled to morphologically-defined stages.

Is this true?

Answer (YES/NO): NO